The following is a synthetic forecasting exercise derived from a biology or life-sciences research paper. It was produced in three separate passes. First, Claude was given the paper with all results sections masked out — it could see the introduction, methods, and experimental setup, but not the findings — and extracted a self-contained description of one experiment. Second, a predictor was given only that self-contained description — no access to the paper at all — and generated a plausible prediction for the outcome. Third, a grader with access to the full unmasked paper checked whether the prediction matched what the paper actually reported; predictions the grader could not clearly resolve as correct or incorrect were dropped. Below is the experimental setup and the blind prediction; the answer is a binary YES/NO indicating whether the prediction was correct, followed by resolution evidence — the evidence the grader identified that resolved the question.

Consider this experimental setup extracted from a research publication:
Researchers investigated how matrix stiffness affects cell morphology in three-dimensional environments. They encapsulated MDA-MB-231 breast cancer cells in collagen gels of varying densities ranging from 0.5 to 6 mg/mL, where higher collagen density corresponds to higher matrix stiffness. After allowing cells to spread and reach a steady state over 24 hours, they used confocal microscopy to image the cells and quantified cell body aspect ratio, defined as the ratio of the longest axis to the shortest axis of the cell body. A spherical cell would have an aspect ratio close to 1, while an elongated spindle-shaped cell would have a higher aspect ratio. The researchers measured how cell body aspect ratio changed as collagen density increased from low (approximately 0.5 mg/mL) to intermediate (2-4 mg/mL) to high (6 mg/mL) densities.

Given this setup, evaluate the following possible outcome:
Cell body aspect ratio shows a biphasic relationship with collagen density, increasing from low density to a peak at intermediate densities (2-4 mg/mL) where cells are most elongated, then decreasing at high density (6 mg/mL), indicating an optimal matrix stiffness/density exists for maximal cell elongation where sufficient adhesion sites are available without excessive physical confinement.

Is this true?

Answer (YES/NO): YES